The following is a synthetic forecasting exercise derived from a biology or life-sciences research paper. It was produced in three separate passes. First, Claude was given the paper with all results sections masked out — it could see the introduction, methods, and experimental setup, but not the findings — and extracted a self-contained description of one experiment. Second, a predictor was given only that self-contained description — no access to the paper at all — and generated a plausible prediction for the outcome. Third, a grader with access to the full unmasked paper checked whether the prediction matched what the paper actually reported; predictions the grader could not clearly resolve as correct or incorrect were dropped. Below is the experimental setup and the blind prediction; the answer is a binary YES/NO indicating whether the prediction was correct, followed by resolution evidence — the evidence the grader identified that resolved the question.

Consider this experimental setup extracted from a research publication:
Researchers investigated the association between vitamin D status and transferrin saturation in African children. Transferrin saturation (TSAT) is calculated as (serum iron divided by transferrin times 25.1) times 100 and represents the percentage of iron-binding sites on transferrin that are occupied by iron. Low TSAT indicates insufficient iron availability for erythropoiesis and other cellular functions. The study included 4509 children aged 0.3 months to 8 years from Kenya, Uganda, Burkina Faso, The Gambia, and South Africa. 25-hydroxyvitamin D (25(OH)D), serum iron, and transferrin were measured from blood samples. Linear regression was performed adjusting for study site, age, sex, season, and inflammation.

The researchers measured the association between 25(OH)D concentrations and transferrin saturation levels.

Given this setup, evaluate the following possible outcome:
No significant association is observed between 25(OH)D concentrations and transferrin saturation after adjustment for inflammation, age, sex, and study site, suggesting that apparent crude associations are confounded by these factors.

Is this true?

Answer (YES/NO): NO